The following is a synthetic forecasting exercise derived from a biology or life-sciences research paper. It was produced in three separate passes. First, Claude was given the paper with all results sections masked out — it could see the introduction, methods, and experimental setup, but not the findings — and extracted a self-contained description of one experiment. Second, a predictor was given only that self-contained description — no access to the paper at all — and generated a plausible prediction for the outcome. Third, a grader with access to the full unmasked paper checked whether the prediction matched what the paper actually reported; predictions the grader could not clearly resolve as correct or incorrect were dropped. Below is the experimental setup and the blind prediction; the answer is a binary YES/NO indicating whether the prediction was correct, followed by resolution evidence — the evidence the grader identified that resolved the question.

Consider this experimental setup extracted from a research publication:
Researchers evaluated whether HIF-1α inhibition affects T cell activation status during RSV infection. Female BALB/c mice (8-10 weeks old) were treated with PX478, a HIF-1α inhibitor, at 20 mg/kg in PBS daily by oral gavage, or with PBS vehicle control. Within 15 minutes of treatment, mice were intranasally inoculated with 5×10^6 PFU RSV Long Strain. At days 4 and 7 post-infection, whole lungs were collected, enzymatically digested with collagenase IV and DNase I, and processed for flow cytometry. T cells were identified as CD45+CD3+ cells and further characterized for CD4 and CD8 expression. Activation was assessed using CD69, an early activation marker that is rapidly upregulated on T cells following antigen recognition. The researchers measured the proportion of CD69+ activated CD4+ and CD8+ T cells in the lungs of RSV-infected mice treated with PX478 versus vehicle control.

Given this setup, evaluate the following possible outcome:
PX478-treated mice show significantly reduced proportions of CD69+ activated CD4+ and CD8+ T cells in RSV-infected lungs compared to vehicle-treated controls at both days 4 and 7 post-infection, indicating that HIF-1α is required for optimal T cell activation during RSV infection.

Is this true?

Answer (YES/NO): NO